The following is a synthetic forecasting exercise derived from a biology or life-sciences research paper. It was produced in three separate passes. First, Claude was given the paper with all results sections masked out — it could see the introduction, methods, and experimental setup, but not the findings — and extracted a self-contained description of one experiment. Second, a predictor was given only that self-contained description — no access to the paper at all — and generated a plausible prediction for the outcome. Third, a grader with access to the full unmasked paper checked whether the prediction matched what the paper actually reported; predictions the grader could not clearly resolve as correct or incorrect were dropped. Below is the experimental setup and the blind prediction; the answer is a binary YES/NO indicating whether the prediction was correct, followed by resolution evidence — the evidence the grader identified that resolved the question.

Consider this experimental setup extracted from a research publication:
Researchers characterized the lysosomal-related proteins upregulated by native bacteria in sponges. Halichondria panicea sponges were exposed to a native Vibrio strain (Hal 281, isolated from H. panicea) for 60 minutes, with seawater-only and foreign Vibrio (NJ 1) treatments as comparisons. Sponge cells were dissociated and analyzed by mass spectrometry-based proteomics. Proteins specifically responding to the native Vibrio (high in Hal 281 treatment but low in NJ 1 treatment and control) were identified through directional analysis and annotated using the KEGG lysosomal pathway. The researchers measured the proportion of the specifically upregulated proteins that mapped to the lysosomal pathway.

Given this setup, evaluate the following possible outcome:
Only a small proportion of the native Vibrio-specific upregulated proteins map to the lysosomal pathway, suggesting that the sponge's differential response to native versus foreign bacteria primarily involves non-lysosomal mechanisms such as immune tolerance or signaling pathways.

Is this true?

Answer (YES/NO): NO